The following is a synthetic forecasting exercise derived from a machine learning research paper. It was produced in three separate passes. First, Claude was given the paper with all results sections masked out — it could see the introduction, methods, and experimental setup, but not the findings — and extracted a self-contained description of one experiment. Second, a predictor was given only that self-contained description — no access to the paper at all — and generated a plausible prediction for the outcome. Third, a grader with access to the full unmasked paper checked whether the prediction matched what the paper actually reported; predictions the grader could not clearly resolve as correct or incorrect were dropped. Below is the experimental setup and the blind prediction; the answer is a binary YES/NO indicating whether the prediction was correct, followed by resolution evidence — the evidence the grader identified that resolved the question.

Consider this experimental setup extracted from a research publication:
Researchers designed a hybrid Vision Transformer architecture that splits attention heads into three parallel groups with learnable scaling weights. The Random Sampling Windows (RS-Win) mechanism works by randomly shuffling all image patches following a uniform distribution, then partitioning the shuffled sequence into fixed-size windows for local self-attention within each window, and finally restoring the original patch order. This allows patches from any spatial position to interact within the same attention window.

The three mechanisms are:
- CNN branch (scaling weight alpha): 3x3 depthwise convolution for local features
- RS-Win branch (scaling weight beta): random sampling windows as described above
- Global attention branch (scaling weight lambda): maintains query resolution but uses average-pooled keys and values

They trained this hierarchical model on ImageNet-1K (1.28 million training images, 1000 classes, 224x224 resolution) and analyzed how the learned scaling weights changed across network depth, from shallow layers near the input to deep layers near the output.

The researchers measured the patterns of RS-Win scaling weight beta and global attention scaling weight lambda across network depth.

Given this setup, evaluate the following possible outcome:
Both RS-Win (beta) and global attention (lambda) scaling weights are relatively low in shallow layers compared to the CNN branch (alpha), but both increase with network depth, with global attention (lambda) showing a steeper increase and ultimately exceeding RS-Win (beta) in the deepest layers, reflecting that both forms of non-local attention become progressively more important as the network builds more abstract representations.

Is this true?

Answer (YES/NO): NO